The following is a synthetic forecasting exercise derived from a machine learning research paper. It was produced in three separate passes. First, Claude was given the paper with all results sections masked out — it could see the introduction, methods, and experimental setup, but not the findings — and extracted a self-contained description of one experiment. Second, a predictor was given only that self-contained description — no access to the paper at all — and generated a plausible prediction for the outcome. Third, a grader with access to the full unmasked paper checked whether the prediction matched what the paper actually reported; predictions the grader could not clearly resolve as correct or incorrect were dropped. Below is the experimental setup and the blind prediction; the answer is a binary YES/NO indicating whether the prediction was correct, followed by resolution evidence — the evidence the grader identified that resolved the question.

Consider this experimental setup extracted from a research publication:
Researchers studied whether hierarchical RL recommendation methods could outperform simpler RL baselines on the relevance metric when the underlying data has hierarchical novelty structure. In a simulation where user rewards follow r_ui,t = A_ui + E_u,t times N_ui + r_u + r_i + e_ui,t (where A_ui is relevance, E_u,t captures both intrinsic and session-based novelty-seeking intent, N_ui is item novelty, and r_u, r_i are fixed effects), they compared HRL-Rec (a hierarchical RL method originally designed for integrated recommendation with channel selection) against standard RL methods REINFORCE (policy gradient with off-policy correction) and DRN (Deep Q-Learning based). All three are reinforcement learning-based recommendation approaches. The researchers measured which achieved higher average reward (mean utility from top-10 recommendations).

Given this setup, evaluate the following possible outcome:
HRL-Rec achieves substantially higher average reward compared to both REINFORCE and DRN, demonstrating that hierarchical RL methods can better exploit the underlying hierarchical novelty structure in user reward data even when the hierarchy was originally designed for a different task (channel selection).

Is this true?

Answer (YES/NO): NO